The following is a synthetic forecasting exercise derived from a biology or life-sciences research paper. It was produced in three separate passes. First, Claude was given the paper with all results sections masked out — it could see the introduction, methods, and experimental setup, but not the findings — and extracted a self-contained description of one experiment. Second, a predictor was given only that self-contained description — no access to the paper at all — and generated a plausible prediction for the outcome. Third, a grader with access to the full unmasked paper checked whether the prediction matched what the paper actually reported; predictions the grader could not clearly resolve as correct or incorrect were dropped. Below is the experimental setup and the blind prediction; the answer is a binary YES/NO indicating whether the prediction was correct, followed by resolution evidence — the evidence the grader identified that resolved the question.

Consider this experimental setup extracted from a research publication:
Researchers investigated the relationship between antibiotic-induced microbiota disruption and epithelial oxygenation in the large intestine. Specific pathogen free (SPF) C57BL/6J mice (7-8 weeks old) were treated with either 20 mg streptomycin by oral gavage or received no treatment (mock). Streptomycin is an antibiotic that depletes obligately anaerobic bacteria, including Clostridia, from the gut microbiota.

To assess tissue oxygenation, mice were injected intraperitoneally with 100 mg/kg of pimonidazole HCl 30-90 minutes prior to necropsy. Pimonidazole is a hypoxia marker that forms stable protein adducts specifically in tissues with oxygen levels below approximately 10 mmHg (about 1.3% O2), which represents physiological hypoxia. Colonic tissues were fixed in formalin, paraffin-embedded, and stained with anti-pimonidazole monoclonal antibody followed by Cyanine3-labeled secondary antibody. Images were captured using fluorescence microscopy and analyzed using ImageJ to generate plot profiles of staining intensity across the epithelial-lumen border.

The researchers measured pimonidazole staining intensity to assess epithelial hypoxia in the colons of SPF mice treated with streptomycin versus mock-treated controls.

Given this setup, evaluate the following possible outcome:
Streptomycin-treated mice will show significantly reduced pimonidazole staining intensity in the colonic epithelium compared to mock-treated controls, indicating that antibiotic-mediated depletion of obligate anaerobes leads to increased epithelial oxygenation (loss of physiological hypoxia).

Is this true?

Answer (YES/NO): YES